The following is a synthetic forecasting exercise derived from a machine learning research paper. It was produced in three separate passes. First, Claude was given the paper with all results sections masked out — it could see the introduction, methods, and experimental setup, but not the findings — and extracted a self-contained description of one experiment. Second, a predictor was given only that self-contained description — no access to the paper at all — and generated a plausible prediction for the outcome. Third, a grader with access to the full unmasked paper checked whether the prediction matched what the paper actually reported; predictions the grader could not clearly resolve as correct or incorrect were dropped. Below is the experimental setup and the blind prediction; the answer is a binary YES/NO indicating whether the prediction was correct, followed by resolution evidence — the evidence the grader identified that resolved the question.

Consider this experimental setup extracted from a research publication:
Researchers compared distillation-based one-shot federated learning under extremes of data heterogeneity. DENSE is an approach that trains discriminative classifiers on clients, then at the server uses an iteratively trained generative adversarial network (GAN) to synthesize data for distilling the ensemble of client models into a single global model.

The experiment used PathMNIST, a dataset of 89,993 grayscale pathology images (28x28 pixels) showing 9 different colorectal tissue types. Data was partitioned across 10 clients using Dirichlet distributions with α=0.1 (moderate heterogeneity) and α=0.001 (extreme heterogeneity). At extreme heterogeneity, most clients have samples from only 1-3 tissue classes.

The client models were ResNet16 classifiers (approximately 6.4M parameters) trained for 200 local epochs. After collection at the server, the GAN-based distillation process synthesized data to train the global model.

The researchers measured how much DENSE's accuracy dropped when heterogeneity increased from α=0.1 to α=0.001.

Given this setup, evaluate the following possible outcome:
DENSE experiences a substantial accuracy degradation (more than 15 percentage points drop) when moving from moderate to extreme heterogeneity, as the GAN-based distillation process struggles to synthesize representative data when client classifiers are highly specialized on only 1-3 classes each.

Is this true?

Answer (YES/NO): YES